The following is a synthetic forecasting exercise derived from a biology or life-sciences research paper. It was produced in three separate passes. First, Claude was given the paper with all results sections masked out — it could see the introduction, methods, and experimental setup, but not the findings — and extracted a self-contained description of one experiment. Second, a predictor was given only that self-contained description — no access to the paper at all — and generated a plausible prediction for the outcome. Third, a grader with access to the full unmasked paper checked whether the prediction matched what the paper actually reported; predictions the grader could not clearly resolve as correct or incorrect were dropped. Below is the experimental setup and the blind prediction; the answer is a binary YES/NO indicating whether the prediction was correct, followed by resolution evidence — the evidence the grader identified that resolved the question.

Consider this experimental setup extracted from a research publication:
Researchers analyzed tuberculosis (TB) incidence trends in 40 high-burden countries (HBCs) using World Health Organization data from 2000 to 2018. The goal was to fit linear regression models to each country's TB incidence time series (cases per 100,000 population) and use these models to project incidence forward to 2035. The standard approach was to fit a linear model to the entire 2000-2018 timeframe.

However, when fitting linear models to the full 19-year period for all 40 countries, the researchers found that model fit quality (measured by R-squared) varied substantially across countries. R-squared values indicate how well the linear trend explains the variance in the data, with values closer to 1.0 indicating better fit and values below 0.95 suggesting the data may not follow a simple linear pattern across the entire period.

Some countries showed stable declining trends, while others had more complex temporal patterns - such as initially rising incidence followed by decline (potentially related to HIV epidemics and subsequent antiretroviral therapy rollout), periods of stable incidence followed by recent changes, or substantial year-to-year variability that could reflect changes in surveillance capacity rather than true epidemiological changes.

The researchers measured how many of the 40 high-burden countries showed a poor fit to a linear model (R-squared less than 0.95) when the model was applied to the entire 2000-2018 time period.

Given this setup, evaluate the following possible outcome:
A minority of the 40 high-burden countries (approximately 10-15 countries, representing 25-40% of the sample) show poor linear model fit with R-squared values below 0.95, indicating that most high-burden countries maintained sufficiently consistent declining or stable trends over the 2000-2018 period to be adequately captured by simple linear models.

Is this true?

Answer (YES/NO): NO